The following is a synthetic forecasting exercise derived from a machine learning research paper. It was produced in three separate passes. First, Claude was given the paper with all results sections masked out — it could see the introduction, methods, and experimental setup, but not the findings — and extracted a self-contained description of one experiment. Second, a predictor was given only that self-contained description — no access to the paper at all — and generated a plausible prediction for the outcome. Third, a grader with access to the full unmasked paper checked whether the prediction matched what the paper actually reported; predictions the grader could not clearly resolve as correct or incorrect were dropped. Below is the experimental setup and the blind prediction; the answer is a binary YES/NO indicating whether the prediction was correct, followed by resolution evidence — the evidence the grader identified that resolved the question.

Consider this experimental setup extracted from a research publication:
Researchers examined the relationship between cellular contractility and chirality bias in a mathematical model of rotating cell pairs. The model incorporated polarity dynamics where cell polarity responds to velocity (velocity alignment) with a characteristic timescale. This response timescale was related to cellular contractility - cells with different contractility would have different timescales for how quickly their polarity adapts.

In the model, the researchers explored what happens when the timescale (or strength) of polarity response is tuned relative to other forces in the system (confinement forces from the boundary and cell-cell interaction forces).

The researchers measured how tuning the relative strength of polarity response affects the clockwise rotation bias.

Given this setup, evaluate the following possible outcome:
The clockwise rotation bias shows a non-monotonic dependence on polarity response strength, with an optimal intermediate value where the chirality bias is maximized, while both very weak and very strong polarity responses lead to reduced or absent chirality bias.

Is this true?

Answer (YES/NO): NO